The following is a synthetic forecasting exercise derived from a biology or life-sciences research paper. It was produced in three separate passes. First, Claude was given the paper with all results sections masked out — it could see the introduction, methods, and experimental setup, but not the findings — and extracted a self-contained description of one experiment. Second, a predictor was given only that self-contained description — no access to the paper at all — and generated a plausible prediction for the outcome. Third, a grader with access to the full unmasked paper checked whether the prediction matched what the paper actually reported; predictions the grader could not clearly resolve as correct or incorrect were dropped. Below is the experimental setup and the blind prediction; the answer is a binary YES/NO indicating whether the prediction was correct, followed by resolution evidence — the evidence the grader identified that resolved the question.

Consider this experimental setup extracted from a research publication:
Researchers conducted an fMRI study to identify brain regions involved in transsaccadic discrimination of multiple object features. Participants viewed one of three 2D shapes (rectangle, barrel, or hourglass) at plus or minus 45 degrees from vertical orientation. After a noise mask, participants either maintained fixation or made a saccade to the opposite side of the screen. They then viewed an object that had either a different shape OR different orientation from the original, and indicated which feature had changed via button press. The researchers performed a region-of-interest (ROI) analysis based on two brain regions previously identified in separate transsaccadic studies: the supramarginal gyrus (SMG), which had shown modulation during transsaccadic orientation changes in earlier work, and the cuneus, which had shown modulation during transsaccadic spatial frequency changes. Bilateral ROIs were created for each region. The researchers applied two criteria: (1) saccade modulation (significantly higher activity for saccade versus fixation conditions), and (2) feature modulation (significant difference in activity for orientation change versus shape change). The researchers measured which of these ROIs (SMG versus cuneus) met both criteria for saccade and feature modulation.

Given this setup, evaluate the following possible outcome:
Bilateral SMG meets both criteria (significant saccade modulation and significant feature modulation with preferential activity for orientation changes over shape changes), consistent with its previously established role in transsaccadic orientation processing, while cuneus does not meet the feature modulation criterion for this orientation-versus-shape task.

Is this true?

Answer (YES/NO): NO